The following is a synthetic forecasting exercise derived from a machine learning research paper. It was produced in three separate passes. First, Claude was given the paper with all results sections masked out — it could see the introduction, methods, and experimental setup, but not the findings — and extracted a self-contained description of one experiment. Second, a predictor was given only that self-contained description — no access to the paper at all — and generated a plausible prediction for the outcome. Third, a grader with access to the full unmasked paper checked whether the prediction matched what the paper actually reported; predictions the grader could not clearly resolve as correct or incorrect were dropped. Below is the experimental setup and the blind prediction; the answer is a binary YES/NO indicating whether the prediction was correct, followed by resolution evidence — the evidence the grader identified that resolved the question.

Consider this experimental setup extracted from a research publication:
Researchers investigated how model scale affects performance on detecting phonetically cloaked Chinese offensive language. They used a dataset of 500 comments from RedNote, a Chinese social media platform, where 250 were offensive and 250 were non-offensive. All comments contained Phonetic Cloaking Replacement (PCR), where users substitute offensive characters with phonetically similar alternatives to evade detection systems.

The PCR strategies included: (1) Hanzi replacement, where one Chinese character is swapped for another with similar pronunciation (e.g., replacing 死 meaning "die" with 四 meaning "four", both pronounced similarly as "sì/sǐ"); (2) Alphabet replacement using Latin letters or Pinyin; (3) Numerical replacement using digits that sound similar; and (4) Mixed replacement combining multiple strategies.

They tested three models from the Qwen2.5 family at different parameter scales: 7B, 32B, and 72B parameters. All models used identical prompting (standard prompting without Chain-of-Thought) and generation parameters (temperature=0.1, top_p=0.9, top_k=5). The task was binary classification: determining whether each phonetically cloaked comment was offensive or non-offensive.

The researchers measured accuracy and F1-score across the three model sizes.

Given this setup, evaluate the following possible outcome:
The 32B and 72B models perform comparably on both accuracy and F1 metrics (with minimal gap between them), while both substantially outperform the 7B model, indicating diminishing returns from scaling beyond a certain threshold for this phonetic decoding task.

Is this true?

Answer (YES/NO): NO